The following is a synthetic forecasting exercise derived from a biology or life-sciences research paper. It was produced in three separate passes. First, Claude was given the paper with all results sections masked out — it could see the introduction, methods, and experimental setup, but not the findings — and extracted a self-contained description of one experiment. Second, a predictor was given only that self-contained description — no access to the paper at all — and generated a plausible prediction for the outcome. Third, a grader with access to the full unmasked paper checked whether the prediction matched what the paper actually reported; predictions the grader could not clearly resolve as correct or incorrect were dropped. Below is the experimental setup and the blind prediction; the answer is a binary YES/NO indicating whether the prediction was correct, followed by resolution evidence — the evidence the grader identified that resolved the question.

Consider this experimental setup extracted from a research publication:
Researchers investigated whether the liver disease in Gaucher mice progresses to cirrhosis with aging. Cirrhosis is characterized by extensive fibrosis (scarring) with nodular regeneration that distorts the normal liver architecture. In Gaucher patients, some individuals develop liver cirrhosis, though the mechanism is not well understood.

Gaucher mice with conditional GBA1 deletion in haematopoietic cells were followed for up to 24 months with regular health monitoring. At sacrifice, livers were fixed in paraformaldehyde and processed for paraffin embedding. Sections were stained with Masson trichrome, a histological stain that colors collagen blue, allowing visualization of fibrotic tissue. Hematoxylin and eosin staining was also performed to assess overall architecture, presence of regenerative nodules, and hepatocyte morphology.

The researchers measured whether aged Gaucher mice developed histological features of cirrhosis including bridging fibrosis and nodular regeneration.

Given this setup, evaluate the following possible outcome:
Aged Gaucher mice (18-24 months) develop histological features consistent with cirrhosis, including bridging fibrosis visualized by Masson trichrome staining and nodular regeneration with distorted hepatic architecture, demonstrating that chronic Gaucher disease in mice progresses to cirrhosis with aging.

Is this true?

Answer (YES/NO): YES